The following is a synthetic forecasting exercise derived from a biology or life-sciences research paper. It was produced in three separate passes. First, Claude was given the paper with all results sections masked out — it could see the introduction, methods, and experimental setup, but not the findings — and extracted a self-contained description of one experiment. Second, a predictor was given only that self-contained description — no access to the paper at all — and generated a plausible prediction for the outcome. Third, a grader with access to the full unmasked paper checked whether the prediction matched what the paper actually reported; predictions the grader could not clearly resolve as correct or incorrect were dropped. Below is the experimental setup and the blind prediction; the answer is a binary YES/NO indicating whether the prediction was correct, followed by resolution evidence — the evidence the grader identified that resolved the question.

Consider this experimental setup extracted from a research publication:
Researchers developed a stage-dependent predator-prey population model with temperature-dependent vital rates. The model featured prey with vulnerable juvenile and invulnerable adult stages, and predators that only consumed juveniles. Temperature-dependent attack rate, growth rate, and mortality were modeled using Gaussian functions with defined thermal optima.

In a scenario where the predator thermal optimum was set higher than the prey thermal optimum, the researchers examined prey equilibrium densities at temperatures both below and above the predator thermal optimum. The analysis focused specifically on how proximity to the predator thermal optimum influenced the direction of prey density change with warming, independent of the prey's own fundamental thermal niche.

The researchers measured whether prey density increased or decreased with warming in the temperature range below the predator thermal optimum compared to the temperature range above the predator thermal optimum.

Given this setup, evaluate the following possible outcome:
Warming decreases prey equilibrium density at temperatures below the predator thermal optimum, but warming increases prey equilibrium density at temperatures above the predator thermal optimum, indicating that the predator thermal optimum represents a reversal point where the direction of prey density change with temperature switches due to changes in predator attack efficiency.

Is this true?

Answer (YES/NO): YES